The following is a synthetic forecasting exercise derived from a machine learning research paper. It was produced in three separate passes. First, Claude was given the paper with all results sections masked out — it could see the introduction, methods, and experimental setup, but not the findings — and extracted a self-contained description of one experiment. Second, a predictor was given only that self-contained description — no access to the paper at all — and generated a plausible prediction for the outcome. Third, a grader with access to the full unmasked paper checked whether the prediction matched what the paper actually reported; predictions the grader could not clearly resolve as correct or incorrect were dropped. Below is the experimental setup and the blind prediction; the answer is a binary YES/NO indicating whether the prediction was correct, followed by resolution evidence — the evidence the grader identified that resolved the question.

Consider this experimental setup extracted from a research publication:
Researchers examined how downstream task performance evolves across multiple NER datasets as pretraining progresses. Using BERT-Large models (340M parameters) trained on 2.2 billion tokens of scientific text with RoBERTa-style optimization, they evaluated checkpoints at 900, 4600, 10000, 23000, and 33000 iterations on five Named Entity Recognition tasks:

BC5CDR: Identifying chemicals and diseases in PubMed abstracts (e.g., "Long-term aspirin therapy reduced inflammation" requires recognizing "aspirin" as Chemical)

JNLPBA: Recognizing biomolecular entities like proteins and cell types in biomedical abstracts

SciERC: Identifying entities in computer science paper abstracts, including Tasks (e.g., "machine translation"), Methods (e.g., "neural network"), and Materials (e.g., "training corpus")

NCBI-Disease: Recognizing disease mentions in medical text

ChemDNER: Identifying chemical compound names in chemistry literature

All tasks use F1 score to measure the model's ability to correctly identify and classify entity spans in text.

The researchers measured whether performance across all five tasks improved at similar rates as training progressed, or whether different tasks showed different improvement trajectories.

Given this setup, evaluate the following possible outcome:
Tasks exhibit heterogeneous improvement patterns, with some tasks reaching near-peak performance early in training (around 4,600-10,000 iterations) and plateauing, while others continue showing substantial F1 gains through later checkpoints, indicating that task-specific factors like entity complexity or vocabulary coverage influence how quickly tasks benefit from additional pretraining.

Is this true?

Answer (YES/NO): NO